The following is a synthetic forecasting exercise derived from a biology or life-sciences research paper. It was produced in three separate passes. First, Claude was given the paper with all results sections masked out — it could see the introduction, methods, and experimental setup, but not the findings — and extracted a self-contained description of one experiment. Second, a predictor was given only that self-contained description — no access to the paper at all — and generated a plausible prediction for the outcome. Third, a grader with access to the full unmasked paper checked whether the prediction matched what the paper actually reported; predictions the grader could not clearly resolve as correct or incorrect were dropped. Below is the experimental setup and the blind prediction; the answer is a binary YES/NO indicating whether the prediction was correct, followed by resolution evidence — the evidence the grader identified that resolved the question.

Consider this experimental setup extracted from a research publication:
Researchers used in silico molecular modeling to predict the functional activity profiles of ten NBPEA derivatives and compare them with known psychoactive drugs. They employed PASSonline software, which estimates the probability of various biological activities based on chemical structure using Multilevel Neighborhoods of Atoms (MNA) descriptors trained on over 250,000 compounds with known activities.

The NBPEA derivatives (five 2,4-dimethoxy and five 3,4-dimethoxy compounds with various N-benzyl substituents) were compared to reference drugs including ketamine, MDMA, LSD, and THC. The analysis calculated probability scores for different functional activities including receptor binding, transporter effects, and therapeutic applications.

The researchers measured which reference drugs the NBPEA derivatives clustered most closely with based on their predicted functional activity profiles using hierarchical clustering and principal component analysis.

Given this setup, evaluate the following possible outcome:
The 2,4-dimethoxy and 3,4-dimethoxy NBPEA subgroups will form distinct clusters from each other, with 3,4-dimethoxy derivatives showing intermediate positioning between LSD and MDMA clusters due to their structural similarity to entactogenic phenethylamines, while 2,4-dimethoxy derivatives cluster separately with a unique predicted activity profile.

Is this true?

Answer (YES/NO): NO